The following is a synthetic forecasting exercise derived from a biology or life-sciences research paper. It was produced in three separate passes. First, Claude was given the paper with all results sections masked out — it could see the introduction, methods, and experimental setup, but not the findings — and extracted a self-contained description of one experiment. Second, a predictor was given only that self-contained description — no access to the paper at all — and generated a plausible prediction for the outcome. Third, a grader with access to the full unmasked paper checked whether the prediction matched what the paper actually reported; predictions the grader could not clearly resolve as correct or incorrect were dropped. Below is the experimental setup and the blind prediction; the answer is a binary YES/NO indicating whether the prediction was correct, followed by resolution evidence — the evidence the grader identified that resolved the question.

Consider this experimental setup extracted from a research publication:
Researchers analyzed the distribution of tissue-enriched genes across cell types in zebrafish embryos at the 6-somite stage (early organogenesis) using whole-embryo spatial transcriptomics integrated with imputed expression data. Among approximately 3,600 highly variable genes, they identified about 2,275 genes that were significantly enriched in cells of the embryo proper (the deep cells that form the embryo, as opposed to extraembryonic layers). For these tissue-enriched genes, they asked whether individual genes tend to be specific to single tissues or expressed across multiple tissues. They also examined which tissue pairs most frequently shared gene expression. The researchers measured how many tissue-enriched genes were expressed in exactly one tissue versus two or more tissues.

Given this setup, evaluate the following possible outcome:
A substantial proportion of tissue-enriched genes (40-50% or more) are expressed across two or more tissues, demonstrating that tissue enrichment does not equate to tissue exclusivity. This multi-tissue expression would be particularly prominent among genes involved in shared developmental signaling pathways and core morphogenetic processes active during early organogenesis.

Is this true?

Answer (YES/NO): YES